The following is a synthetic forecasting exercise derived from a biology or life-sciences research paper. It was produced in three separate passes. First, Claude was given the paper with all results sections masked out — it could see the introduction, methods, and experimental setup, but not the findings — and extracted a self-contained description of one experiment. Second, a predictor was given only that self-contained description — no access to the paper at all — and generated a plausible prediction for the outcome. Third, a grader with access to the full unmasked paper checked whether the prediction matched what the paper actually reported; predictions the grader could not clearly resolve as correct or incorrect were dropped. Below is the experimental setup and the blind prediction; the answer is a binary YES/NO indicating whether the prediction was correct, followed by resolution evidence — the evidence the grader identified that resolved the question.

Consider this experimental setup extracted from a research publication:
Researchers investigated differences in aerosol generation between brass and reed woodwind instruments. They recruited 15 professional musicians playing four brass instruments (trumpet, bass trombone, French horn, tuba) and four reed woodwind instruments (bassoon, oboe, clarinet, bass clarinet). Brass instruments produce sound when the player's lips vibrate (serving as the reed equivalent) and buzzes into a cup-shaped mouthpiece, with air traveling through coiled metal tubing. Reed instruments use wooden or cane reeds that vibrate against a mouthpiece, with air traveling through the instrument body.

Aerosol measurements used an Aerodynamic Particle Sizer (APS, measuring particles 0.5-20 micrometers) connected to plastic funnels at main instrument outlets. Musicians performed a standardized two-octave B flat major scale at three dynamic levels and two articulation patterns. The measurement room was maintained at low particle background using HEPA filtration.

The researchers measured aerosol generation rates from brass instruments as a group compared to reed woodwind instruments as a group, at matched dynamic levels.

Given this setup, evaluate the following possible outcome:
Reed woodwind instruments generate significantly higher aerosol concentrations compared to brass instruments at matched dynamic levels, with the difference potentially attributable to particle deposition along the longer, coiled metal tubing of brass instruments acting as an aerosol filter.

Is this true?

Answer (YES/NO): NO